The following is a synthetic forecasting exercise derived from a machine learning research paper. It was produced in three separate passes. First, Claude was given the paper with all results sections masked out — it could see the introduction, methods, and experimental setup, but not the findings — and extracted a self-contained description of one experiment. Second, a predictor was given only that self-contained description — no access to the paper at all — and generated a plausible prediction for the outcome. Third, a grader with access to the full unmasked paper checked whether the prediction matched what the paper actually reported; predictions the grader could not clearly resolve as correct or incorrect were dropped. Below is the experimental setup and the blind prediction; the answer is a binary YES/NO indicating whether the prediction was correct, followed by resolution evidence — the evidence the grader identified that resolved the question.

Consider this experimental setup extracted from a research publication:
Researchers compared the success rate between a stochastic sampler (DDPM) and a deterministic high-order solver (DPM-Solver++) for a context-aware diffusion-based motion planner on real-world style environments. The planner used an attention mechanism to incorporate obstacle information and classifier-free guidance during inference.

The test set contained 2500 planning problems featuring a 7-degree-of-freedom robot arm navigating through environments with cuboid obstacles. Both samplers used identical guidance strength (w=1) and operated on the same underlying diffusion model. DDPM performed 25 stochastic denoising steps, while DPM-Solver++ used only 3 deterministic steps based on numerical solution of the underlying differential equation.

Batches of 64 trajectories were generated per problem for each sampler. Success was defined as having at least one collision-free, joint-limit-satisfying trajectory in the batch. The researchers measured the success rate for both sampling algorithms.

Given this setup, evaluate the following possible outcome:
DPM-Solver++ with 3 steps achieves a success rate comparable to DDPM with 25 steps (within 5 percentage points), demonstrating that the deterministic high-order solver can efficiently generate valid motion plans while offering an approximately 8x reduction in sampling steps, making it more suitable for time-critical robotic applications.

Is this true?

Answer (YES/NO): YES